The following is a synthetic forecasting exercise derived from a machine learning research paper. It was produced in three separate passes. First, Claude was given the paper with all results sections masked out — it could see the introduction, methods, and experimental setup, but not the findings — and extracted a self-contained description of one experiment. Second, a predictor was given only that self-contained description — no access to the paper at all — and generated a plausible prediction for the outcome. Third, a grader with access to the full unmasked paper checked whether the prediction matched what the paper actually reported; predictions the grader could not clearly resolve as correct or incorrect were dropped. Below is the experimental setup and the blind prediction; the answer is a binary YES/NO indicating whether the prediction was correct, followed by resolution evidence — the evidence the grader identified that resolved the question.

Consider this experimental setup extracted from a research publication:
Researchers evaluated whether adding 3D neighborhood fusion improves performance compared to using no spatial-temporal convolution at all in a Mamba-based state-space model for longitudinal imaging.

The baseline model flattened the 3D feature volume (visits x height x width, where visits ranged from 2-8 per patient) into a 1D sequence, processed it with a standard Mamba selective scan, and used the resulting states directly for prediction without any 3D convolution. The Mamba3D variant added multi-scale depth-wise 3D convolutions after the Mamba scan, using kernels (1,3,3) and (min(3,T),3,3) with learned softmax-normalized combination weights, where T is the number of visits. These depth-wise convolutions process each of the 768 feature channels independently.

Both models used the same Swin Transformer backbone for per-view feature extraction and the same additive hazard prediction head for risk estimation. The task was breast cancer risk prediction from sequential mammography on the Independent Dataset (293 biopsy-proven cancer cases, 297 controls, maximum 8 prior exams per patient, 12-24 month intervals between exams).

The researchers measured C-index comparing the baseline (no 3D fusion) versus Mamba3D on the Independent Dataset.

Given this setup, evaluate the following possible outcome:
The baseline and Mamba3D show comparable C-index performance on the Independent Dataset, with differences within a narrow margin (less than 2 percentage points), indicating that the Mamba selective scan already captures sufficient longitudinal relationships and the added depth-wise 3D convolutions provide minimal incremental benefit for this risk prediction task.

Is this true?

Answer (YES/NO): NO